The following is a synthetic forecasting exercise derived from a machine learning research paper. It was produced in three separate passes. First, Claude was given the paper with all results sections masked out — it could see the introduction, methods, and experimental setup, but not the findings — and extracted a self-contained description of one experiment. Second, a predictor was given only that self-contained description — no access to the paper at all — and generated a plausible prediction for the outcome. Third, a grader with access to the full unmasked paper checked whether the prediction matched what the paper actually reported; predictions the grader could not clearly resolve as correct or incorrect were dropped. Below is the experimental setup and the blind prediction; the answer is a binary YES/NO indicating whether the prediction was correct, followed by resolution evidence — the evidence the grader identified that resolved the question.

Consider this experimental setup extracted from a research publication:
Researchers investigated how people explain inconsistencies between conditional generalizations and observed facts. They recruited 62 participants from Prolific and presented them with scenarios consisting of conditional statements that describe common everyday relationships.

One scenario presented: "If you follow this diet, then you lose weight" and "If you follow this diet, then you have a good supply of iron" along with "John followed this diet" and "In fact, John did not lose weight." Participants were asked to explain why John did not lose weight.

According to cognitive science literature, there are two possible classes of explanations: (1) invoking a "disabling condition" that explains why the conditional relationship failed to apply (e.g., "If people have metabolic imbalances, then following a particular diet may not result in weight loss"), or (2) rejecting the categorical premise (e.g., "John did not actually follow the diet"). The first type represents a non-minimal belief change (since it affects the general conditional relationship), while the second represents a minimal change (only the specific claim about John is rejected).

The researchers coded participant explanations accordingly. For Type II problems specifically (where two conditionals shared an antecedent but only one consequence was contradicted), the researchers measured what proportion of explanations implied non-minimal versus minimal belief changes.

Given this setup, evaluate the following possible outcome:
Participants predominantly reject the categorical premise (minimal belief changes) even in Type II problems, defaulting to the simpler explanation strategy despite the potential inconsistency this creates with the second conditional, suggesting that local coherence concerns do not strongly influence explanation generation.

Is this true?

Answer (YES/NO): NO